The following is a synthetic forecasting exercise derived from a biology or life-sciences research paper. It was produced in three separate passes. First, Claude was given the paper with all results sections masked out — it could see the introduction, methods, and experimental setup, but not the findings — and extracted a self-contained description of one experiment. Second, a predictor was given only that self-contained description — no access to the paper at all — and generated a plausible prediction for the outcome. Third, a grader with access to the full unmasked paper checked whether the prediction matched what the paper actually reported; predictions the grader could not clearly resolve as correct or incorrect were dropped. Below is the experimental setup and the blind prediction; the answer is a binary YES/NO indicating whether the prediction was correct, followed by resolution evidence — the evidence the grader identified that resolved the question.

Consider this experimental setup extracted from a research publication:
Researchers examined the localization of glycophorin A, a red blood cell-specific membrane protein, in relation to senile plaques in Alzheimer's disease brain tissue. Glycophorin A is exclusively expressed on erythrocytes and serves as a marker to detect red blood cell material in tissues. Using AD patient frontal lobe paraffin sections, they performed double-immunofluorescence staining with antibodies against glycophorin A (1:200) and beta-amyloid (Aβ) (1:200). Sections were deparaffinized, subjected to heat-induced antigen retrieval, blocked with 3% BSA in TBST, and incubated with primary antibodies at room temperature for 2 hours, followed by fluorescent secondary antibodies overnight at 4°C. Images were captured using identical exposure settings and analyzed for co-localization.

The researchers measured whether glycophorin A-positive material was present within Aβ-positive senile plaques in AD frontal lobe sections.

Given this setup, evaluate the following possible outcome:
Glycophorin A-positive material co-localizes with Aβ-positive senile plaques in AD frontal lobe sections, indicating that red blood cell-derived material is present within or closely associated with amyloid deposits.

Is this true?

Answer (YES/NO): NO